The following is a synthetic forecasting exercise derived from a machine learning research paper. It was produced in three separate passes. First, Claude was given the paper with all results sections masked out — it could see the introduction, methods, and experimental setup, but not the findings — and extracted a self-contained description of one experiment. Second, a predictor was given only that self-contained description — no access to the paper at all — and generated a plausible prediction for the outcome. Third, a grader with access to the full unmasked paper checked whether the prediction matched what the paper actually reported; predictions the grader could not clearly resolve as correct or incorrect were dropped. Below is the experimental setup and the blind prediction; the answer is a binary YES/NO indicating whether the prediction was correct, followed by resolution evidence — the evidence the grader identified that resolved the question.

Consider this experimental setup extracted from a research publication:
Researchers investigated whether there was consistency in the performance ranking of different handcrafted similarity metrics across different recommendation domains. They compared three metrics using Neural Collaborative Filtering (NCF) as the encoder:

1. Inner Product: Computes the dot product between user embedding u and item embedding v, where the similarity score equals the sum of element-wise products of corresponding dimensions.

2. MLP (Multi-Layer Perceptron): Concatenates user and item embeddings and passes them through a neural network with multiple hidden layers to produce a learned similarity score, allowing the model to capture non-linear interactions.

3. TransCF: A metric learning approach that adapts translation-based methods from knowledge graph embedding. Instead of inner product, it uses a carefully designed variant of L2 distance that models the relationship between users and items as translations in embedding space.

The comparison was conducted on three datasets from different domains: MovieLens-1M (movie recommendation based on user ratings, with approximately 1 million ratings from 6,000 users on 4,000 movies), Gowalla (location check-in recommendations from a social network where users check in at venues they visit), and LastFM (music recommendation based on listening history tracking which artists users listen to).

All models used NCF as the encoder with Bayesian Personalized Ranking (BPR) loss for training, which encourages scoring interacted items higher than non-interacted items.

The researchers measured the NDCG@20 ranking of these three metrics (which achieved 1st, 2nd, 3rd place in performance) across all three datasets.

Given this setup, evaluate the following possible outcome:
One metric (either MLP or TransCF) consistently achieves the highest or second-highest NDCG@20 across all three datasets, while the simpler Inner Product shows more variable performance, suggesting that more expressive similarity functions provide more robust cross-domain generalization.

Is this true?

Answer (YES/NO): NO